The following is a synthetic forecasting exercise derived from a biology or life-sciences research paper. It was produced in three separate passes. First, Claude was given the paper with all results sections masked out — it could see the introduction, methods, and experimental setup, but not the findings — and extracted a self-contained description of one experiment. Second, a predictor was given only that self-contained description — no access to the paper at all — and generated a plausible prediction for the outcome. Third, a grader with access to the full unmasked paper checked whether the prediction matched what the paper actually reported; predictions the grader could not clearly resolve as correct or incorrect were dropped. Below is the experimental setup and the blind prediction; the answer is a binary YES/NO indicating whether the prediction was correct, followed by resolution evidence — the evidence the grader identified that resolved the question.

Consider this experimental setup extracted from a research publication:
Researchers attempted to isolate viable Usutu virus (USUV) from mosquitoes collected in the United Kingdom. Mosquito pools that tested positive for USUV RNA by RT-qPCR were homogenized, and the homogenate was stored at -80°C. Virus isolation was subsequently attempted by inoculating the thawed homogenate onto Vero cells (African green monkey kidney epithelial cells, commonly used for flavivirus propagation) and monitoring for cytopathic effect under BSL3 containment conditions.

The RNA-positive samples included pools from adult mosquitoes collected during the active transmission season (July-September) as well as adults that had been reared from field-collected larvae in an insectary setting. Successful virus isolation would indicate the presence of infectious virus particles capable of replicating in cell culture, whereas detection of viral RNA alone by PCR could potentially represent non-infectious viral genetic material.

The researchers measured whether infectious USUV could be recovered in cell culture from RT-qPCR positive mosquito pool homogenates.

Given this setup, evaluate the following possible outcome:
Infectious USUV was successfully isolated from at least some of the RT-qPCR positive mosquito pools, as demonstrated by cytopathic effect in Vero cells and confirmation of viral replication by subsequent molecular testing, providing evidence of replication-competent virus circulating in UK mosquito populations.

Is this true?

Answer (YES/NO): NO